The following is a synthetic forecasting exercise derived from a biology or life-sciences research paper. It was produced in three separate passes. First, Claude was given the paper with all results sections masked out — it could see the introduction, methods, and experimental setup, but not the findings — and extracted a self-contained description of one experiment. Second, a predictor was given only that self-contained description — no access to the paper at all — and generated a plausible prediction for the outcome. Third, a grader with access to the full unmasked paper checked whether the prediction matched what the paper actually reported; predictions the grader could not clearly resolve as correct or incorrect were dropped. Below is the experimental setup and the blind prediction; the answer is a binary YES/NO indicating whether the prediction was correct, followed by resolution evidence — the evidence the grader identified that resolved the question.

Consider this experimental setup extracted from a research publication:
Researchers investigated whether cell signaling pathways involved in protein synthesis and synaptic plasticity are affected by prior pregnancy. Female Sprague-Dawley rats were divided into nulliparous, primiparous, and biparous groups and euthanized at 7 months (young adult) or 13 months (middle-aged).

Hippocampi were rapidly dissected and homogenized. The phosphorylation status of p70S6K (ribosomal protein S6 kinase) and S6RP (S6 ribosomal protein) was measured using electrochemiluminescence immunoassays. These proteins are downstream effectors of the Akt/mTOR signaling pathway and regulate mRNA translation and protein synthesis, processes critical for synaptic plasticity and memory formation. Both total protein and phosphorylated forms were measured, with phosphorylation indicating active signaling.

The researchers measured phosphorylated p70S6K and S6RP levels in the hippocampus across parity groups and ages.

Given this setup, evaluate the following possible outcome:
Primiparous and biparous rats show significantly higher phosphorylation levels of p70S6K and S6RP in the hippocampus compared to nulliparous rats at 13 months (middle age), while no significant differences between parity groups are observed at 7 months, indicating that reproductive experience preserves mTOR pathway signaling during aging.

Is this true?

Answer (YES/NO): NO